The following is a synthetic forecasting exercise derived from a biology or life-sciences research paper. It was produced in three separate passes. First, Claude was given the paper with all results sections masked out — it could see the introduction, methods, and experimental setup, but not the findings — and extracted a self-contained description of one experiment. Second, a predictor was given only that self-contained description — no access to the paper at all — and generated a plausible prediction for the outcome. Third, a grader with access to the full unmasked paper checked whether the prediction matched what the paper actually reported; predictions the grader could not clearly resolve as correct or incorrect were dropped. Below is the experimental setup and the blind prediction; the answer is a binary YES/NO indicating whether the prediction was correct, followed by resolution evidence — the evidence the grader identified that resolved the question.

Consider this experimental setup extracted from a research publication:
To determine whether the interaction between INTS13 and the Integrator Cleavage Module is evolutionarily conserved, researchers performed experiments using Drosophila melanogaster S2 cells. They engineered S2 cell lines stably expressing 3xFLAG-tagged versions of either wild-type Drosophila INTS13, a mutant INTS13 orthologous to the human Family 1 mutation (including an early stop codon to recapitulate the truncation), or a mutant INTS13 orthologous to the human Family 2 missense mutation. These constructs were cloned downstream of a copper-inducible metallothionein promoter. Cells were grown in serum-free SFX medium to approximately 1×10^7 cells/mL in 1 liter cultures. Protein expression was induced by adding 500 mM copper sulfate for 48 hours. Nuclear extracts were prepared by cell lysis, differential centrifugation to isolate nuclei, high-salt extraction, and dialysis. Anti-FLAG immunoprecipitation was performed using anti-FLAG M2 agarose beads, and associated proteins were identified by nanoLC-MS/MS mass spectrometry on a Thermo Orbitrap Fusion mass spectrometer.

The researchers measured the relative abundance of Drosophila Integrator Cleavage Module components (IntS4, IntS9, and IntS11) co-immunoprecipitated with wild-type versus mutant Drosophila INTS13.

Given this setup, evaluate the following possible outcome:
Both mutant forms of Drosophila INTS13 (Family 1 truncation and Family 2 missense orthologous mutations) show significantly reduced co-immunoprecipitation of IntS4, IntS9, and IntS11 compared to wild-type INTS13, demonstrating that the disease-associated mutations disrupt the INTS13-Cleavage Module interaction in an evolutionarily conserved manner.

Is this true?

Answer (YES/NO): YES